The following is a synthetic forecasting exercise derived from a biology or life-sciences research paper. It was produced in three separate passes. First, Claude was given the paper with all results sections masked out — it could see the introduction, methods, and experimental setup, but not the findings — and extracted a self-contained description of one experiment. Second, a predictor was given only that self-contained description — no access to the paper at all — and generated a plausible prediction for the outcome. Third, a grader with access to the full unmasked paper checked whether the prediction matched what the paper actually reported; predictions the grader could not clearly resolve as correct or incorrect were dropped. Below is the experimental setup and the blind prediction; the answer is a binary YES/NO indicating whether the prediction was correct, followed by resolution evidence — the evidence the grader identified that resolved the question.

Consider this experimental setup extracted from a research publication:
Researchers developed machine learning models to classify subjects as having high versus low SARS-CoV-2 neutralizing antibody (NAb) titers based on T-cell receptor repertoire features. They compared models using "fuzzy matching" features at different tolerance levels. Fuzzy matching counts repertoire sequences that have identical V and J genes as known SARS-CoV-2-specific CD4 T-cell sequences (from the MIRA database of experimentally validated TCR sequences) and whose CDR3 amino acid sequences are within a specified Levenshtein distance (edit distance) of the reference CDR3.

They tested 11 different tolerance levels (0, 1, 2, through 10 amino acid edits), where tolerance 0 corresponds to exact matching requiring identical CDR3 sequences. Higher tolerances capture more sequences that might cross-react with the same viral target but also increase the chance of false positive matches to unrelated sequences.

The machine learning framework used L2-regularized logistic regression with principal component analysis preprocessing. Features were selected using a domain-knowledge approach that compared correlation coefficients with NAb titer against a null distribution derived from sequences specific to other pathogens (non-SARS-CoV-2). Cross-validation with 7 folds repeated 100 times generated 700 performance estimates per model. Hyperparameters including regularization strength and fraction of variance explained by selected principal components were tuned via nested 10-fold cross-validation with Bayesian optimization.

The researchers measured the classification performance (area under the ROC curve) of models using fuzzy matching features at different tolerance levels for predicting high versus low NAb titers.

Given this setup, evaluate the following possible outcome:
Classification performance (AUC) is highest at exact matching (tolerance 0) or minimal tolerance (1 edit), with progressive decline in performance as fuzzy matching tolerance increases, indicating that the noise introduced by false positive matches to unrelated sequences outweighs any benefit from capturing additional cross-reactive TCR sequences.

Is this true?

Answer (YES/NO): NO